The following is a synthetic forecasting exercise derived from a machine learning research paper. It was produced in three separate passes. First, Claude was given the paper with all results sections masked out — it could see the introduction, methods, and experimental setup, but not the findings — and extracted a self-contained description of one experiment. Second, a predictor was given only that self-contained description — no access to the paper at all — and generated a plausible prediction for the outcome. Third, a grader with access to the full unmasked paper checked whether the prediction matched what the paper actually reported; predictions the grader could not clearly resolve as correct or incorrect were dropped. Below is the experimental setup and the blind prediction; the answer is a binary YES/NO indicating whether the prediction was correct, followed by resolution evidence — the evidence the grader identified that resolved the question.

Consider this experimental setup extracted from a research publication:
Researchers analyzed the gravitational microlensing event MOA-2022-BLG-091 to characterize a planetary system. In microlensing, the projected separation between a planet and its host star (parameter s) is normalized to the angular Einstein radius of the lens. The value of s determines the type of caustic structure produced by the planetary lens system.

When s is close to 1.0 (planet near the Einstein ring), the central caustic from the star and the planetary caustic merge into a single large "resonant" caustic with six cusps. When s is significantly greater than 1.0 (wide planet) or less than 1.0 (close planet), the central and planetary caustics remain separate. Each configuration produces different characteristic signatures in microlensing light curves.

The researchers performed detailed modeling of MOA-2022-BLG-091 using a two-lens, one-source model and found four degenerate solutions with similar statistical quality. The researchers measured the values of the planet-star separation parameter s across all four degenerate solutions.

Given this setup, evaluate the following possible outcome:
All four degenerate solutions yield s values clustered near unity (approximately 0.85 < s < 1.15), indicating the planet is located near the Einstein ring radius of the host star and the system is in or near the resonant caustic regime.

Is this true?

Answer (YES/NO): YES